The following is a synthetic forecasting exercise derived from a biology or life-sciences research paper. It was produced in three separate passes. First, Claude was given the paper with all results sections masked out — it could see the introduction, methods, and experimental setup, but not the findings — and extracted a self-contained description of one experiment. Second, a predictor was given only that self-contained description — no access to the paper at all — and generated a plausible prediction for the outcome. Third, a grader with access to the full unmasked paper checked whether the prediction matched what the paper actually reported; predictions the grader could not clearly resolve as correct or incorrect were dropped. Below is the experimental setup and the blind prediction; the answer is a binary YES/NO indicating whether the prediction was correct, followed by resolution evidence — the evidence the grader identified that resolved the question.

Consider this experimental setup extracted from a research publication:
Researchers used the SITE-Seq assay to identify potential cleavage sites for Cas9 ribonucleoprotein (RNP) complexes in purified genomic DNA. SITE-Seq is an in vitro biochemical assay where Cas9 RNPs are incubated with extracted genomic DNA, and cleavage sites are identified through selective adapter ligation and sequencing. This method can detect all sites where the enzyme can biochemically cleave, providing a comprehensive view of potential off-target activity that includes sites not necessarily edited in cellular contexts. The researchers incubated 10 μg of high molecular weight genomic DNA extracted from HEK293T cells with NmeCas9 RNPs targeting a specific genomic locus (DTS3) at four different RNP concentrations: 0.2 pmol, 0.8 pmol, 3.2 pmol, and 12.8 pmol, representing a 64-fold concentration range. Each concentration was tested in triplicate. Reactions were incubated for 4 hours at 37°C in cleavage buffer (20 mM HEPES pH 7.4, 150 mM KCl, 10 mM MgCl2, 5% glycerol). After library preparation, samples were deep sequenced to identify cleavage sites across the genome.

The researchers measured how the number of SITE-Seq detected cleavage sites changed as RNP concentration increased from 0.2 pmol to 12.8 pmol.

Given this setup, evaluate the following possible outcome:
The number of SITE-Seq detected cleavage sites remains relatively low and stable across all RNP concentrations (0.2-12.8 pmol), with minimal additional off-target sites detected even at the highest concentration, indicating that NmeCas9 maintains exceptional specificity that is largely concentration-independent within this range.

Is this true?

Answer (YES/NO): NO